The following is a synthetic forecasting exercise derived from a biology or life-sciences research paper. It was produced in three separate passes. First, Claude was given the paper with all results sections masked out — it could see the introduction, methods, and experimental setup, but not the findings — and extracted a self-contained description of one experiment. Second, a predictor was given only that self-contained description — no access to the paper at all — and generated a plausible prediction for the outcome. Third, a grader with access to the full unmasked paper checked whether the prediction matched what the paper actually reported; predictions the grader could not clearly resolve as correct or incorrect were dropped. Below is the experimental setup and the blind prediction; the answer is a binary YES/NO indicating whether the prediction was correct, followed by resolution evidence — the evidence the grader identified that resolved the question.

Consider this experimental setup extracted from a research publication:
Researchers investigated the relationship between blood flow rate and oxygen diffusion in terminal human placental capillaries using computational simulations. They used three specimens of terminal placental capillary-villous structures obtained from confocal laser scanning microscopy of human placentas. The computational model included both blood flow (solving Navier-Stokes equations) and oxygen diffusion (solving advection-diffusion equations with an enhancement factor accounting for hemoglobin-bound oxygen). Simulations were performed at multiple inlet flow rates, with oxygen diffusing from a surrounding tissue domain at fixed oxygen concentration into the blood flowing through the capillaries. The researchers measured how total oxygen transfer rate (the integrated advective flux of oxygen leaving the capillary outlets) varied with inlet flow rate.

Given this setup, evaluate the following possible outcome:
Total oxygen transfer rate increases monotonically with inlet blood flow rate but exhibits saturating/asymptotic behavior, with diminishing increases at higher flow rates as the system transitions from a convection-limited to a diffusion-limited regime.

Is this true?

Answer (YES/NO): YES